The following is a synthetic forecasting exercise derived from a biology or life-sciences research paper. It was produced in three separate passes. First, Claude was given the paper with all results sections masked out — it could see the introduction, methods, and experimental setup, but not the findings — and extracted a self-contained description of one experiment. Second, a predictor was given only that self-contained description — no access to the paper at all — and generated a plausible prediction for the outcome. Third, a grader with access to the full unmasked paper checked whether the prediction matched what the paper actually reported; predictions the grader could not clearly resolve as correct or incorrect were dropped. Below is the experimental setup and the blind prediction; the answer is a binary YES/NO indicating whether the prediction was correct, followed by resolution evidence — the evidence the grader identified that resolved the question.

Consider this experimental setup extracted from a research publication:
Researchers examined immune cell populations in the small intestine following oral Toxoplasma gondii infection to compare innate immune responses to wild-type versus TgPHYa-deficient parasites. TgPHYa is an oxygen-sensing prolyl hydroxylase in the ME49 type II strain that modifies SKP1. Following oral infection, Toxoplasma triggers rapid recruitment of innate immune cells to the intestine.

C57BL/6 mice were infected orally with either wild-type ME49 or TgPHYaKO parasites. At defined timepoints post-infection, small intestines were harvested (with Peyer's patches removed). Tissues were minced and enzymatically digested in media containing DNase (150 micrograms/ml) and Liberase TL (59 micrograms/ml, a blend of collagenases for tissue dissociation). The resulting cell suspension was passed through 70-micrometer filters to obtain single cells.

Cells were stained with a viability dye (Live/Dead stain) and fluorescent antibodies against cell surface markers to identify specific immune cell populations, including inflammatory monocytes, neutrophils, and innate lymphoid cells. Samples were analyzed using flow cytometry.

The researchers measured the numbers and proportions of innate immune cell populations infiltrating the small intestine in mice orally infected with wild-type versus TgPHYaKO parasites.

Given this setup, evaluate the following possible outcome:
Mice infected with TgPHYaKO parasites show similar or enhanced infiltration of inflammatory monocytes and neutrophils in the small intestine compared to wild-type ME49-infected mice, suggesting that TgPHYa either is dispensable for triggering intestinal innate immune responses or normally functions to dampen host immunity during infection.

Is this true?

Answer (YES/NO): NO